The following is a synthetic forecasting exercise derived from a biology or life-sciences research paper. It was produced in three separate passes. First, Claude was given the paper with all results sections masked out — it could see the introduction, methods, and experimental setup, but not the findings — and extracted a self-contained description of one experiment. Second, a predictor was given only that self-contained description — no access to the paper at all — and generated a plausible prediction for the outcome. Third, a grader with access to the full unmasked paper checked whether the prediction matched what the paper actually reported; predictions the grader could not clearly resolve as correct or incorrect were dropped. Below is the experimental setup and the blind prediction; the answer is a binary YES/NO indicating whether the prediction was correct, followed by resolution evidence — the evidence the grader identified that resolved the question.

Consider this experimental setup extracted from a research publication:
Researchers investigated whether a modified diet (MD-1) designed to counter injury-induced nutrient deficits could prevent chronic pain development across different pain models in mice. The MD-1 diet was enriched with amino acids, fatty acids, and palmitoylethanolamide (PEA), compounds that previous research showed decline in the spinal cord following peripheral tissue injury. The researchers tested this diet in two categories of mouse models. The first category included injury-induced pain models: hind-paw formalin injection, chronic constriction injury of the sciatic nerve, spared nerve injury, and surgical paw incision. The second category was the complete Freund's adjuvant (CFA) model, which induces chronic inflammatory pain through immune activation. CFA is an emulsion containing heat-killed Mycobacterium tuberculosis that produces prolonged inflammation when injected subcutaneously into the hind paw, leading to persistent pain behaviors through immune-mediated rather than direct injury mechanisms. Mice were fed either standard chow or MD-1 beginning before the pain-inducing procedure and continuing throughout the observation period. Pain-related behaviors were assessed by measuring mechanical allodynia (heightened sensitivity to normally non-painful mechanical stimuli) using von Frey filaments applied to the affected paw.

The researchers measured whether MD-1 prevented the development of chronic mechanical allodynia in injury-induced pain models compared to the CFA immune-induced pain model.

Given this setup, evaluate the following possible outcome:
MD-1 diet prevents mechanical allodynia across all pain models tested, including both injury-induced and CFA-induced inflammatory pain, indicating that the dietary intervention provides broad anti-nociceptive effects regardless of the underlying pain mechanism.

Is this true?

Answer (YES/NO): NO